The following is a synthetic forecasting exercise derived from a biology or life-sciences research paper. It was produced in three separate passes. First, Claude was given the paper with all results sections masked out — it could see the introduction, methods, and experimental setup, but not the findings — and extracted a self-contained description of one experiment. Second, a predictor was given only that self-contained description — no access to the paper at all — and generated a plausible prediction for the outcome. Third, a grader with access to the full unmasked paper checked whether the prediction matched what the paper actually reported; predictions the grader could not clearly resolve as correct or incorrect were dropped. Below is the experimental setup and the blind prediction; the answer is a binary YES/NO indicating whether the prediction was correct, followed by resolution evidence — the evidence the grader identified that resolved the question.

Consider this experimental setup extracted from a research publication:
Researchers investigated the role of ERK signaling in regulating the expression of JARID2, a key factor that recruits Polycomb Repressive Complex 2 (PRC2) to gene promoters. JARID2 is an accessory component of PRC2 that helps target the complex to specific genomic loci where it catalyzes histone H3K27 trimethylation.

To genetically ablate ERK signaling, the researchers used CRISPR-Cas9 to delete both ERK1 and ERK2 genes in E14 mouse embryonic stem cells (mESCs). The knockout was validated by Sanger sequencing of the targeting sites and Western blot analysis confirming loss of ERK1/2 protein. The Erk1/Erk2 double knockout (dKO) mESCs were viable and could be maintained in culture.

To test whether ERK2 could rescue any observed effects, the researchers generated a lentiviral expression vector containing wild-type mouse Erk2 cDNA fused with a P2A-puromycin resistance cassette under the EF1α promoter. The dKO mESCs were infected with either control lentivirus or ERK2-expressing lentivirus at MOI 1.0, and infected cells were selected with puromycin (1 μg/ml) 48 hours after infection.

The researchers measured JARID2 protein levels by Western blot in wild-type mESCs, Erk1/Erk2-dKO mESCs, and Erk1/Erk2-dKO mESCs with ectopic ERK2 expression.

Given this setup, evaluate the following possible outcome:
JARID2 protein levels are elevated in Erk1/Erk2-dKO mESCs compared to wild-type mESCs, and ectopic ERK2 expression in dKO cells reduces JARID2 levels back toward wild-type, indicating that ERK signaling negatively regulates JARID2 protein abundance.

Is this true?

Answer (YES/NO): NO